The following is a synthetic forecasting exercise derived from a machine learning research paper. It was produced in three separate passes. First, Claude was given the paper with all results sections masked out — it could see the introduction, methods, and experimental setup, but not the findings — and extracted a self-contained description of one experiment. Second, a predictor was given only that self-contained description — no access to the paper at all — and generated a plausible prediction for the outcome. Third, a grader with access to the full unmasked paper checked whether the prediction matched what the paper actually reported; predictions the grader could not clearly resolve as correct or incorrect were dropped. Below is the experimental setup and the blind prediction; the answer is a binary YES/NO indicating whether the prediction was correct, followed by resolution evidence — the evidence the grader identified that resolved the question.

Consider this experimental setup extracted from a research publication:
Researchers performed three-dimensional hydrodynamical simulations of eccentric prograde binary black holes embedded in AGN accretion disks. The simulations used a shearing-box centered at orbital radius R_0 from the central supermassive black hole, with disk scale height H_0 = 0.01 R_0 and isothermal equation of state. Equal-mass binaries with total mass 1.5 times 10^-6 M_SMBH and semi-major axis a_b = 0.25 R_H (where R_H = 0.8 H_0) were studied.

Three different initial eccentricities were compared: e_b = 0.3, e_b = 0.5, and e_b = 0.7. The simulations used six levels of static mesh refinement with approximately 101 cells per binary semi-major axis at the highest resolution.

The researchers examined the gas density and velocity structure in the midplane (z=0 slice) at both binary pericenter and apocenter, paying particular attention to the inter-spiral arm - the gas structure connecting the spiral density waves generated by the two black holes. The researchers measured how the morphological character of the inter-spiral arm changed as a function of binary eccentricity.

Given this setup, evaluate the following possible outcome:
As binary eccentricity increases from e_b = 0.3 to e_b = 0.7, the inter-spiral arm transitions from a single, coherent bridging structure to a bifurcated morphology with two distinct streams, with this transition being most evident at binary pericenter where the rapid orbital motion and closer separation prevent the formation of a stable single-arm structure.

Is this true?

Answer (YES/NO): NO